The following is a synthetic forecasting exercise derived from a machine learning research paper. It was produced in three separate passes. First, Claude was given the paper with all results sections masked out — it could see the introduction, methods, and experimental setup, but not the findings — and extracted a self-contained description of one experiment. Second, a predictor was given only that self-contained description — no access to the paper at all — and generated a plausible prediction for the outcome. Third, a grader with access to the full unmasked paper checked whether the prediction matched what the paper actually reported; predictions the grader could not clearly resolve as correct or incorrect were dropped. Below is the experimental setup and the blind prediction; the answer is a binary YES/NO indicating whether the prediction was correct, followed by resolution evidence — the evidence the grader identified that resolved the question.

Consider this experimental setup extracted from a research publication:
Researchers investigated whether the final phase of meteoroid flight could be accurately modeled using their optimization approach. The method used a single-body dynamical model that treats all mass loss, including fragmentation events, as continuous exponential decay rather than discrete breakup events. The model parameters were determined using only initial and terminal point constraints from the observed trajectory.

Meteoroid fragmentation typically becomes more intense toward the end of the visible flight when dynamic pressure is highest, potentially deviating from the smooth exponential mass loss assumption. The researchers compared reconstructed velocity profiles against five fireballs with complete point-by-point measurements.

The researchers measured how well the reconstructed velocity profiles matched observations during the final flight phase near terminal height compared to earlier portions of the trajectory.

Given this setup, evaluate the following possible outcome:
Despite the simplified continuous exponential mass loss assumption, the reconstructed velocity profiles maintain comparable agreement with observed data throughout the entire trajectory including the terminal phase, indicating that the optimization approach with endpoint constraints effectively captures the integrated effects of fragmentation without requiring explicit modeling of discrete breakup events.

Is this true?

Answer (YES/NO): NO